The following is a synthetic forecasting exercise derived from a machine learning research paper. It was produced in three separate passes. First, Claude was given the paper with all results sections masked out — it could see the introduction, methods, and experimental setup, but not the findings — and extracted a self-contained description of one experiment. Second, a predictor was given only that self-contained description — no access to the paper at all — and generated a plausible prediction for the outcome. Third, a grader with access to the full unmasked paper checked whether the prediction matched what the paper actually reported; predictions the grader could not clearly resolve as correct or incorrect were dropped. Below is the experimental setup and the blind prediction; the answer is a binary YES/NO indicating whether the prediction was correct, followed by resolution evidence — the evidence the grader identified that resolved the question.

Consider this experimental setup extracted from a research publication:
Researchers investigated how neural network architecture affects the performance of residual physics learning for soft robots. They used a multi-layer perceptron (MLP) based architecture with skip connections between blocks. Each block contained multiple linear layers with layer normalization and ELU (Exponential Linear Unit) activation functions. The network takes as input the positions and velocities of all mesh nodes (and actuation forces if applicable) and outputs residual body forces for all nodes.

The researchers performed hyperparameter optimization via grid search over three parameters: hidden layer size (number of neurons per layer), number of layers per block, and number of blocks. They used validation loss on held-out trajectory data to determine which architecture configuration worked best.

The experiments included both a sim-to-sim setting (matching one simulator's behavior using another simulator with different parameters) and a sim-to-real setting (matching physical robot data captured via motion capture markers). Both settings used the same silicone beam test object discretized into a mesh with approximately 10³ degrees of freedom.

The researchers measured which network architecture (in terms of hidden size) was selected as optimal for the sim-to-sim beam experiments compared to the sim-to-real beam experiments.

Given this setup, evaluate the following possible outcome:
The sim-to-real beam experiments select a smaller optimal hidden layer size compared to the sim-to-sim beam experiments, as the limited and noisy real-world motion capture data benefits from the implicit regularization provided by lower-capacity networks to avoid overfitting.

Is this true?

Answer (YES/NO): YES